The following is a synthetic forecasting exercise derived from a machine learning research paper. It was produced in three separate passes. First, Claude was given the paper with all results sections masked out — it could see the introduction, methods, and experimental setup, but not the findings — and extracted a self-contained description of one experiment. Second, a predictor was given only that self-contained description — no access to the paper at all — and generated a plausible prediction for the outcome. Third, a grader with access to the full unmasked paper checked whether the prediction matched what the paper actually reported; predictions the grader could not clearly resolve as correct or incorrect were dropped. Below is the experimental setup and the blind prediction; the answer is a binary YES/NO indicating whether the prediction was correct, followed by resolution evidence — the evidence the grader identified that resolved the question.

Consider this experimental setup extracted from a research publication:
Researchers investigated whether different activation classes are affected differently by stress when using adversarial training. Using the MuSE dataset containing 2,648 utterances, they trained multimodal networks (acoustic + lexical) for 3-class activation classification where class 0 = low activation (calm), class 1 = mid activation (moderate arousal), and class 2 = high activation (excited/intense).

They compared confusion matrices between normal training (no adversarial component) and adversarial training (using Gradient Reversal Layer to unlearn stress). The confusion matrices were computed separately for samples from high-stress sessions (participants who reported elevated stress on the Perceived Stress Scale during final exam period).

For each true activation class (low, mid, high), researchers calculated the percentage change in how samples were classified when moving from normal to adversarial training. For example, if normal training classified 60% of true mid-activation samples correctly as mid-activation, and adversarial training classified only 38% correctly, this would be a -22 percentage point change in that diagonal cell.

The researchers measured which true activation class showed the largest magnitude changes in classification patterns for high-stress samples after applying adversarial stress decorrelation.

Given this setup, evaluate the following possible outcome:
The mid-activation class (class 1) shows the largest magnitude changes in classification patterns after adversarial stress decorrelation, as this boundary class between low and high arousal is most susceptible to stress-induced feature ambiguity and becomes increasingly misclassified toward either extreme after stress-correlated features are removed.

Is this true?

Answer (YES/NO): YES